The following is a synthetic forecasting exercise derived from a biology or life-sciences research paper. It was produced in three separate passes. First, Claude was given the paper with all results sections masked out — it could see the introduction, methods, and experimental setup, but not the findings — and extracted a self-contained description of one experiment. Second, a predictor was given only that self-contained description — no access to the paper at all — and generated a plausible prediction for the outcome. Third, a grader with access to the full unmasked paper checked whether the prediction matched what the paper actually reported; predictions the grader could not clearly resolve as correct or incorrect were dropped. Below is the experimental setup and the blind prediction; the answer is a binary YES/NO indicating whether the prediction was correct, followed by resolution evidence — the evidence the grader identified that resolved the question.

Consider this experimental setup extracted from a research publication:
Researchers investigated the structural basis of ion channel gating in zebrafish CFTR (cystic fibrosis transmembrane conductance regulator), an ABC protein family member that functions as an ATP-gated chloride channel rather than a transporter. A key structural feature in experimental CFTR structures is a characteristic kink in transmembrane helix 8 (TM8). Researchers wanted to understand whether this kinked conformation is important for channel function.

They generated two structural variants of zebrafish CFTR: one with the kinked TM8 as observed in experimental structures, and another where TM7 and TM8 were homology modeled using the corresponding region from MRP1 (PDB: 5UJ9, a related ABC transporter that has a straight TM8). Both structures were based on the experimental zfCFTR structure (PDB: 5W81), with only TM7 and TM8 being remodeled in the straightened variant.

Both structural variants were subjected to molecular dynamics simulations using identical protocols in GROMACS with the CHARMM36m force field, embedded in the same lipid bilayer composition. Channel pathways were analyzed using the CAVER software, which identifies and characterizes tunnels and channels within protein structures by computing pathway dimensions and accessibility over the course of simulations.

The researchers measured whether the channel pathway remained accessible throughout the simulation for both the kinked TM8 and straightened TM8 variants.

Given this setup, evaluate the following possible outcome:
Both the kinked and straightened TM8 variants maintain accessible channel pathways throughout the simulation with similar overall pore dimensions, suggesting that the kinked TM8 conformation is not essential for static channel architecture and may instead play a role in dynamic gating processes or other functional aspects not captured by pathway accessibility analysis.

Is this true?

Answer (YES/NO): NO